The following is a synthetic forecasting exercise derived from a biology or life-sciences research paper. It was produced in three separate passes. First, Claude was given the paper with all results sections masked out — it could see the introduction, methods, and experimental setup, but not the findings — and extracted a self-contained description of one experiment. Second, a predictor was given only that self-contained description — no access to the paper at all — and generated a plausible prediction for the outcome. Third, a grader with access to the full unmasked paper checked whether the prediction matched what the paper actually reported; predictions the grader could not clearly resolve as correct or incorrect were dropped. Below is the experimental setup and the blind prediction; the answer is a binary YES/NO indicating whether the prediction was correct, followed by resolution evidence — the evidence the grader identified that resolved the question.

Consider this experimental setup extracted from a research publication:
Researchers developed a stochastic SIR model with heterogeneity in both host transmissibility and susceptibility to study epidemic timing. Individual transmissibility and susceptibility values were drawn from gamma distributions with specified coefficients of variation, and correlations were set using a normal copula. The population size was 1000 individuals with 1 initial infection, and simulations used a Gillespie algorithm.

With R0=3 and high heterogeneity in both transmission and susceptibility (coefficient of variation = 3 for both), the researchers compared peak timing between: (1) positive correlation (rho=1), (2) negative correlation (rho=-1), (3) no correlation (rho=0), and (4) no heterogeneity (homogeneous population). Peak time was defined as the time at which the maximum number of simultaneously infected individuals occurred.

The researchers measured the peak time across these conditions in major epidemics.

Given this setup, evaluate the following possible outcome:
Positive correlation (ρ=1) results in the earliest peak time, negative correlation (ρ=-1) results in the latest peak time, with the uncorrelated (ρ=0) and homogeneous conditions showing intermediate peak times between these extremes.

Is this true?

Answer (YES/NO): NO